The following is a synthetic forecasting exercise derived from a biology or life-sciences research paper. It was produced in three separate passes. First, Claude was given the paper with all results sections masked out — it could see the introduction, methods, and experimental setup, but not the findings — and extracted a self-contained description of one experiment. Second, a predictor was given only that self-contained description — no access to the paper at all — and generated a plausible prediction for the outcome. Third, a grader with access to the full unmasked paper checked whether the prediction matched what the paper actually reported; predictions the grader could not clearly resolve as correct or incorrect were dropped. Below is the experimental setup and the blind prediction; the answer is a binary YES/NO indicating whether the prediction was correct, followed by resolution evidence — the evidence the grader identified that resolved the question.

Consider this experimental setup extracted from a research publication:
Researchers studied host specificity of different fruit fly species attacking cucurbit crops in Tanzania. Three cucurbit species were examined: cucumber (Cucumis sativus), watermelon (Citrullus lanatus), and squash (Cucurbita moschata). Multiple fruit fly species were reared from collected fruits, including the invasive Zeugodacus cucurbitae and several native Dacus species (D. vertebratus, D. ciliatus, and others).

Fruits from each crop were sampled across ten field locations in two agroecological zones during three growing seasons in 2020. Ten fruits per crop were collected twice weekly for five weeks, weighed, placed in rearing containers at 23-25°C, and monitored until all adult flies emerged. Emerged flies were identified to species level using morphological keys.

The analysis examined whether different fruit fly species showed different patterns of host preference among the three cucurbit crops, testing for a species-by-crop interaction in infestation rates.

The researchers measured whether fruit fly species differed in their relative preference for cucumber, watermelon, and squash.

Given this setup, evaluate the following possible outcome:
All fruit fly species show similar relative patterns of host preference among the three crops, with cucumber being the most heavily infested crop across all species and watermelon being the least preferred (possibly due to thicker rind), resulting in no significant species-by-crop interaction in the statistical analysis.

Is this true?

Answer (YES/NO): NO